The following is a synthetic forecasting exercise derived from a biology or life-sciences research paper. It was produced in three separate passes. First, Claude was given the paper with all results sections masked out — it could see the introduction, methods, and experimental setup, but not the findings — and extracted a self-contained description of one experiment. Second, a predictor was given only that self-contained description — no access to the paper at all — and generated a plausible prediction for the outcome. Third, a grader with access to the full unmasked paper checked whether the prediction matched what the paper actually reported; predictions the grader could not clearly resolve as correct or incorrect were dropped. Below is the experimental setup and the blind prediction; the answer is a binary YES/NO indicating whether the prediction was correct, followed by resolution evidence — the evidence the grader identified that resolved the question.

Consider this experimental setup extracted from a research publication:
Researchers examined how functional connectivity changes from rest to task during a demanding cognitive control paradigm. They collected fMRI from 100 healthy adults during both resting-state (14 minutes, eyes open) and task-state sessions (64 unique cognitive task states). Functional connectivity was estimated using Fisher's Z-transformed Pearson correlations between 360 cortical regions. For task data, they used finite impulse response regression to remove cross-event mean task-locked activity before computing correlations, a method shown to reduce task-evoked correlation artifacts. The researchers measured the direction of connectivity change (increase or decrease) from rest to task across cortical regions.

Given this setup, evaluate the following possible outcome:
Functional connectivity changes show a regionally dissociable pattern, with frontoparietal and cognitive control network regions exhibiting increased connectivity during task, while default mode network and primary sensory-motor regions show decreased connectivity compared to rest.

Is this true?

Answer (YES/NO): NO